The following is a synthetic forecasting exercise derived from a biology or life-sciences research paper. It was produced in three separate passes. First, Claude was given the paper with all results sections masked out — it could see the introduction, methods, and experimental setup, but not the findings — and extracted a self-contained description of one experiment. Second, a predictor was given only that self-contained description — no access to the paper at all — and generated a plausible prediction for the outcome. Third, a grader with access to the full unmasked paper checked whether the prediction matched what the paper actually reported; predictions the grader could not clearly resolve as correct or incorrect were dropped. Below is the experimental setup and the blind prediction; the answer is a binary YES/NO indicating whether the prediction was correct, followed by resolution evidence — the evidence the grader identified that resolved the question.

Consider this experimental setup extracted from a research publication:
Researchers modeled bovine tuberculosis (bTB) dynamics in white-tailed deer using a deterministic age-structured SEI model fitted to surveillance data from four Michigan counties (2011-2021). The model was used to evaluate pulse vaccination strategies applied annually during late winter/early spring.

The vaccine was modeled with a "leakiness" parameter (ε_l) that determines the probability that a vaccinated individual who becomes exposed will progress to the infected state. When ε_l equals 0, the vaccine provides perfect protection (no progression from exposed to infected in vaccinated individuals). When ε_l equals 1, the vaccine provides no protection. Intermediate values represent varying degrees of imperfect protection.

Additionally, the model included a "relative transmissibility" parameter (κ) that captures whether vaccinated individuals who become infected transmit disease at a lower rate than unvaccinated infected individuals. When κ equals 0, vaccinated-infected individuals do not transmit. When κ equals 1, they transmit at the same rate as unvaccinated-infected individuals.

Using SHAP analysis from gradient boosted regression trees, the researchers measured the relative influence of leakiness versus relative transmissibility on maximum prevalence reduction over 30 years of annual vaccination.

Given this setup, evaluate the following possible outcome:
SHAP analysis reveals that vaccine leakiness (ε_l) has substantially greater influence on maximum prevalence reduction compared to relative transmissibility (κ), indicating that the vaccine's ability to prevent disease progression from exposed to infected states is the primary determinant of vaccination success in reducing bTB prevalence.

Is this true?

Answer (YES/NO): NO